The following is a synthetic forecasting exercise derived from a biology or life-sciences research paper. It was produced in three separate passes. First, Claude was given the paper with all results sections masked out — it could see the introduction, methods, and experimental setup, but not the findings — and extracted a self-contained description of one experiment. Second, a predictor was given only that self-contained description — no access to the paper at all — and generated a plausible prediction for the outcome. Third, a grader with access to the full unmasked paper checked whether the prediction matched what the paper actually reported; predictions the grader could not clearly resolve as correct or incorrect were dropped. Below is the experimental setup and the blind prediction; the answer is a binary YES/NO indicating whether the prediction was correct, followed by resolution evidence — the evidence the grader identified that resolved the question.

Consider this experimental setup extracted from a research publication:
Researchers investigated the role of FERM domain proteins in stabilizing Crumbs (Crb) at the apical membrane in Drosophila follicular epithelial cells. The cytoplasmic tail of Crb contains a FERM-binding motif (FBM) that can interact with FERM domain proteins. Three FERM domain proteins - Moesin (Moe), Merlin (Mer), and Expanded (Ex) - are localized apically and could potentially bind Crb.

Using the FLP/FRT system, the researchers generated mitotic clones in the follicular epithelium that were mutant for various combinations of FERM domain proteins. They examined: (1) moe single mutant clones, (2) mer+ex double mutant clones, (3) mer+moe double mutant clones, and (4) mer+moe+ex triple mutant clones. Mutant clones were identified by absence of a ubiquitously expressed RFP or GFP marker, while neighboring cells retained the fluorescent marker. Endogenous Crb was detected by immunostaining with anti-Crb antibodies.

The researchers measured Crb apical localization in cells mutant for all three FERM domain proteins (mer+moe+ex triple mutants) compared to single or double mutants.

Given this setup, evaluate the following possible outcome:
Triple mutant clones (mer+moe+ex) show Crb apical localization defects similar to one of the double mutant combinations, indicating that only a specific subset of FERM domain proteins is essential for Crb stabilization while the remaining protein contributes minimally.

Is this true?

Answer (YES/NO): NO